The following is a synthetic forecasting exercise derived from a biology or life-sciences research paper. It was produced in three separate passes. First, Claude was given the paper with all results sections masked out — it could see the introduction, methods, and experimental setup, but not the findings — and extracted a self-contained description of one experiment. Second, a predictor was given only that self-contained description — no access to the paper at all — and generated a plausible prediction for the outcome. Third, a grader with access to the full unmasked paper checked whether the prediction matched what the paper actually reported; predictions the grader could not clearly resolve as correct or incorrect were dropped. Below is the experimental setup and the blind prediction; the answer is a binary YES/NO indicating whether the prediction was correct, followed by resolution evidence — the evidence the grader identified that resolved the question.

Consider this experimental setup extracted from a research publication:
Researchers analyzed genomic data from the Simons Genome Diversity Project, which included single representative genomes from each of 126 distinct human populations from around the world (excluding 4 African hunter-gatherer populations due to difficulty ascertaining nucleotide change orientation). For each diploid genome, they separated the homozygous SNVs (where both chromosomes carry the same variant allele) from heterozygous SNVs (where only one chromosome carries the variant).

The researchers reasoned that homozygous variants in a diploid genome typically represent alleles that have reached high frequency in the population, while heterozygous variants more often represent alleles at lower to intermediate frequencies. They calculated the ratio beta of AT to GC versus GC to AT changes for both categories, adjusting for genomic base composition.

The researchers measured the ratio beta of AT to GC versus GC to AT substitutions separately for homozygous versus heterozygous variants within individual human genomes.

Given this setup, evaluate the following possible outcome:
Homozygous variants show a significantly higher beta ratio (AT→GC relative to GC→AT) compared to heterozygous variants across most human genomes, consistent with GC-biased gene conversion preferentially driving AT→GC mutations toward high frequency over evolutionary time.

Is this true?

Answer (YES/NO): YES